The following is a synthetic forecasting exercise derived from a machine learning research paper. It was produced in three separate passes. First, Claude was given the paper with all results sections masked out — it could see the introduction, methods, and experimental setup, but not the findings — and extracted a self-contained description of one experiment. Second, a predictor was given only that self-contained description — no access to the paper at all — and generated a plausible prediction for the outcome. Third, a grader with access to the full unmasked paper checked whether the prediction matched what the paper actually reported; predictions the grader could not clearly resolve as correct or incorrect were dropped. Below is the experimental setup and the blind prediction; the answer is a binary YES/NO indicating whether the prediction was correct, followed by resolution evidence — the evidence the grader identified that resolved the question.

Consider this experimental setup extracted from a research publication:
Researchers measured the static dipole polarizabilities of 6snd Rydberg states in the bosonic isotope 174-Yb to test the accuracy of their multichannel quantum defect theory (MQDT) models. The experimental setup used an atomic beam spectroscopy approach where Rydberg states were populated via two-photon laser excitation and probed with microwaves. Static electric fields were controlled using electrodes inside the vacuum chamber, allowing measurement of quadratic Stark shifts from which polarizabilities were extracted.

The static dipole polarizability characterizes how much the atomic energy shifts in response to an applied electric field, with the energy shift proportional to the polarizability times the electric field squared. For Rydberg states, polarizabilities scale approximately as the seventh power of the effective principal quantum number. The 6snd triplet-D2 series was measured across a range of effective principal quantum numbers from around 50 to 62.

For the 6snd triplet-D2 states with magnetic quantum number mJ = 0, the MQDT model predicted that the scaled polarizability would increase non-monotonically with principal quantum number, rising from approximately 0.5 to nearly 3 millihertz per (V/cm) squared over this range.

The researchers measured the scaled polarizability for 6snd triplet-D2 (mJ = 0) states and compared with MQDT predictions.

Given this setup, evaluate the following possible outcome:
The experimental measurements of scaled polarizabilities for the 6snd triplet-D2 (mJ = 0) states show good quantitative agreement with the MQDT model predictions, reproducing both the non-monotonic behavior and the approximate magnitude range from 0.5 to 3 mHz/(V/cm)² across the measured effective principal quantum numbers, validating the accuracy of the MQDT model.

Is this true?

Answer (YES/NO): NO